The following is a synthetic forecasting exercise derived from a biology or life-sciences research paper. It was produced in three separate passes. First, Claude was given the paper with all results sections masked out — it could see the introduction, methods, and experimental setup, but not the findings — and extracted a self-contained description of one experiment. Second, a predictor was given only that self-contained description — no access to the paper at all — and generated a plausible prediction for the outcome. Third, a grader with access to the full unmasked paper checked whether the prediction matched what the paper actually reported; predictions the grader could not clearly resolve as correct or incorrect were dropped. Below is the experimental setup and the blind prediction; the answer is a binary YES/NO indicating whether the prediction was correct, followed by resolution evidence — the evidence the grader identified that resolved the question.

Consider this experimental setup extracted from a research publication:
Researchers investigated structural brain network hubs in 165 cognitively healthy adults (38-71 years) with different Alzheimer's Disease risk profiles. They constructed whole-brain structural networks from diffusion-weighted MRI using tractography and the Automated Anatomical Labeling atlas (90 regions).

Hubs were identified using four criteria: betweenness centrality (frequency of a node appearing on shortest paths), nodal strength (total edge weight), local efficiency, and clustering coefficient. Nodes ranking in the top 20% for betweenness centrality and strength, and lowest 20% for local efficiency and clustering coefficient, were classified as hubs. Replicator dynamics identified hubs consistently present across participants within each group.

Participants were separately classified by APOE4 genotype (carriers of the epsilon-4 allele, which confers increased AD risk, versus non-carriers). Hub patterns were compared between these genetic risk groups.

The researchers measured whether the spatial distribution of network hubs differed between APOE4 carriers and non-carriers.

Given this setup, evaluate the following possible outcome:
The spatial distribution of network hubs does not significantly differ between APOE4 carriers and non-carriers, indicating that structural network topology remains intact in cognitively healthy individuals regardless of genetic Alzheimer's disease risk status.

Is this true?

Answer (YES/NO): NO